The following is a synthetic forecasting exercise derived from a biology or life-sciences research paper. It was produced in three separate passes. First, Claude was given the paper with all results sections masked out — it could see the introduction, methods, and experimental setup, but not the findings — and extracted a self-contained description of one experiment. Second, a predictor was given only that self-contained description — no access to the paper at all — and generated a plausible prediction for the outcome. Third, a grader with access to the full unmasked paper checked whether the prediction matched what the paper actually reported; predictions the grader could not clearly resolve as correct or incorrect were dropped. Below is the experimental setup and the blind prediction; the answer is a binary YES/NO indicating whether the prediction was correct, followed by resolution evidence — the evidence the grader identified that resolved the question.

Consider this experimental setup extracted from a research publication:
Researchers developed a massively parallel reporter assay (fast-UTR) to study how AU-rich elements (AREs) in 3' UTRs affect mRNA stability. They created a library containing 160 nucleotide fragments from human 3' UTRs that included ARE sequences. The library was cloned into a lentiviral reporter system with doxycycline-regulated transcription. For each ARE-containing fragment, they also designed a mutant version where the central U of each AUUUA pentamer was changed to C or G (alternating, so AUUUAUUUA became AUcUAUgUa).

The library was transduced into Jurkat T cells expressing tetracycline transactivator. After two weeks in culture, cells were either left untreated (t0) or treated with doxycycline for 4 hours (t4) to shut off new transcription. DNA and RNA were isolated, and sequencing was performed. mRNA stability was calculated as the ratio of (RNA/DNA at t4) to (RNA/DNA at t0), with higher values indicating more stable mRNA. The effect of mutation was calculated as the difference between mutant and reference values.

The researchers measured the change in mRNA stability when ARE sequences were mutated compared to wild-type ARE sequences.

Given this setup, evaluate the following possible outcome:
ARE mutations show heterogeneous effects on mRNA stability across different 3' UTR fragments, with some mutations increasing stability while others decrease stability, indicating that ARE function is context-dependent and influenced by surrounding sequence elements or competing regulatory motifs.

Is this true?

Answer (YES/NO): NO